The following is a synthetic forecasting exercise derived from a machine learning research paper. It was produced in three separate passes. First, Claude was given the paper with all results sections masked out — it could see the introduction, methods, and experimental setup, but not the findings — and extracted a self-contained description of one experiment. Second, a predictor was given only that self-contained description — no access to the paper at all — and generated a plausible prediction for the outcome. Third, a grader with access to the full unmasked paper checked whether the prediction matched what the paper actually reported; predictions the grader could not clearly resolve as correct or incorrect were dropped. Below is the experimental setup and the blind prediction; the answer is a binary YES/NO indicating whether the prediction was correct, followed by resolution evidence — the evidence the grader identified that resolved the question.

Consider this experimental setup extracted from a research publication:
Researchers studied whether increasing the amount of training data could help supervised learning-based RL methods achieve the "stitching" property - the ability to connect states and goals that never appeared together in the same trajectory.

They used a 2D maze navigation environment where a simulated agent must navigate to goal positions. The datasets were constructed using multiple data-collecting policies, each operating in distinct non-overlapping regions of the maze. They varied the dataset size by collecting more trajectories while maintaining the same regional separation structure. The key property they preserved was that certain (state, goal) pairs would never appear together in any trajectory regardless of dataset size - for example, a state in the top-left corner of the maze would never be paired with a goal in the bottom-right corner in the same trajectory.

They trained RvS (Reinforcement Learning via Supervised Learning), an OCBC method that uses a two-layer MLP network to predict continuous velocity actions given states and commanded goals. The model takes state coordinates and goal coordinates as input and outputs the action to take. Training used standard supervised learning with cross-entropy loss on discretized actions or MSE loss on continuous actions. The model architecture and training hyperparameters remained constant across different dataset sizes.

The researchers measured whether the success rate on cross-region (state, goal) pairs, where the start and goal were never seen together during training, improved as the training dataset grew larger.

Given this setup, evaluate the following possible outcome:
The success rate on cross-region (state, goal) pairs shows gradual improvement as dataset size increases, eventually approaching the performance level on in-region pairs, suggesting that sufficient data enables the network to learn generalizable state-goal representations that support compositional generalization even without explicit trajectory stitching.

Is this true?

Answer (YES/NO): NO